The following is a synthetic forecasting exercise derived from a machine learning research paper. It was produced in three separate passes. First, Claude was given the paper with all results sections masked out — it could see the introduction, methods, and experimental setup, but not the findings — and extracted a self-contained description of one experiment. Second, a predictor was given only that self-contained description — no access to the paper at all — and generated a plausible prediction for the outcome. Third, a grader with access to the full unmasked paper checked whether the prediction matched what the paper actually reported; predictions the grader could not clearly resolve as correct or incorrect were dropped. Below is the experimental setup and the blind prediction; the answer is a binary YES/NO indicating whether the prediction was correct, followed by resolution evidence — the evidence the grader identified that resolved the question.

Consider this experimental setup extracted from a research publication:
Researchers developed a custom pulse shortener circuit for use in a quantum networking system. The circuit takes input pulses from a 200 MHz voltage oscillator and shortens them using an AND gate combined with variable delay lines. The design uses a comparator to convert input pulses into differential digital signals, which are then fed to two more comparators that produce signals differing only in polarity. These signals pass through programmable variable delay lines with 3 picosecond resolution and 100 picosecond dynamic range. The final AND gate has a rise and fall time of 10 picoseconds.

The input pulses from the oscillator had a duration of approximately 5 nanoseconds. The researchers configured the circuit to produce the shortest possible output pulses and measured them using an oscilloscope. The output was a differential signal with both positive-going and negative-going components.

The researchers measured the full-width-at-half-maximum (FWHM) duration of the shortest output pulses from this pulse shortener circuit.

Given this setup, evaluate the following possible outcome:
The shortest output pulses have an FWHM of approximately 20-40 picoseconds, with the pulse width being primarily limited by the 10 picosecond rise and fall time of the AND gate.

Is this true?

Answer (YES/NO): YES